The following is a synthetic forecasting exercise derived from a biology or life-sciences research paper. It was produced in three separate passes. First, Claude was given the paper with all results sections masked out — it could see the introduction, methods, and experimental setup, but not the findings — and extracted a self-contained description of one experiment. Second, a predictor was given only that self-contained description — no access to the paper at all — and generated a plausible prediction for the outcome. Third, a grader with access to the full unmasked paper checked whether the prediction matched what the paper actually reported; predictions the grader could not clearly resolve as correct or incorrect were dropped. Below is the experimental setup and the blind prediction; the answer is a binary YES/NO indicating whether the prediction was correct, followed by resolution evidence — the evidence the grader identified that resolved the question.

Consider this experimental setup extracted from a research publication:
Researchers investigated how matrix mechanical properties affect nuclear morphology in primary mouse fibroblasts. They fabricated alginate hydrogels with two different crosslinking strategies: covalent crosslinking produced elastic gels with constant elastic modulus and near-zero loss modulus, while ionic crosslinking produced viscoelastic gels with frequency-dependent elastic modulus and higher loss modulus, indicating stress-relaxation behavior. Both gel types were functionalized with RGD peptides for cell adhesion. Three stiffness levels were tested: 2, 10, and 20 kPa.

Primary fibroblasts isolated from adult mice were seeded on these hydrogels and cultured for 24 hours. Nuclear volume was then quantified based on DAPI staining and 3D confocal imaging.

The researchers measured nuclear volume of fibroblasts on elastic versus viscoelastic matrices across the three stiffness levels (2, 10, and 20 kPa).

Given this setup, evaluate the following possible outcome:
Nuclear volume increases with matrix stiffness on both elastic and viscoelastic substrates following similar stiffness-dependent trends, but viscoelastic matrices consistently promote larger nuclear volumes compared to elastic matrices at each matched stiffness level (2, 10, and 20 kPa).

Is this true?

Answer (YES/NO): NO